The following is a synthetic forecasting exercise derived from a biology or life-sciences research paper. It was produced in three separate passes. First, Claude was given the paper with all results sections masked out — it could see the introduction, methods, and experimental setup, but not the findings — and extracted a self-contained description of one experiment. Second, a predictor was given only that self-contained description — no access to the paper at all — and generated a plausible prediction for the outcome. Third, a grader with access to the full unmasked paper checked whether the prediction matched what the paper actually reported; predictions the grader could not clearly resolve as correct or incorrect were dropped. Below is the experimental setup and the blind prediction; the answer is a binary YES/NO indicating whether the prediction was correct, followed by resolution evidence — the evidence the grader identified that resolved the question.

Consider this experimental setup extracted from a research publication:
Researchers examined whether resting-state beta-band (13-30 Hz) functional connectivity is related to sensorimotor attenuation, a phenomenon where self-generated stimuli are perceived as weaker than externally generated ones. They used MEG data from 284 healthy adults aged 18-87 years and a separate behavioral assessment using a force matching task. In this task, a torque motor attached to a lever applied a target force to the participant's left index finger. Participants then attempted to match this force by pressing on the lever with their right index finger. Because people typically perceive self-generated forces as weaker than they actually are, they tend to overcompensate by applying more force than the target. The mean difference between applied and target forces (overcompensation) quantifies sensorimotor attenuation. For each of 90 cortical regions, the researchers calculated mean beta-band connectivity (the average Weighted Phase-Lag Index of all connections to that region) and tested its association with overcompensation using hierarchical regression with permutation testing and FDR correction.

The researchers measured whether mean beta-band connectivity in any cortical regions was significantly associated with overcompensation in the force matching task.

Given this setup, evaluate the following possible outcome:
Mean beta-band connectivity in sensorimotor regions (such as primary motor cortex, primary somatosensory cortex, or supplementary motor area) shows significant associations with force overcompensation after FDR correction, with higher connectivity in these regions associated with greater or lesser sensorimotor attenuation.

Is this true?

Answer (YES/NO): YES